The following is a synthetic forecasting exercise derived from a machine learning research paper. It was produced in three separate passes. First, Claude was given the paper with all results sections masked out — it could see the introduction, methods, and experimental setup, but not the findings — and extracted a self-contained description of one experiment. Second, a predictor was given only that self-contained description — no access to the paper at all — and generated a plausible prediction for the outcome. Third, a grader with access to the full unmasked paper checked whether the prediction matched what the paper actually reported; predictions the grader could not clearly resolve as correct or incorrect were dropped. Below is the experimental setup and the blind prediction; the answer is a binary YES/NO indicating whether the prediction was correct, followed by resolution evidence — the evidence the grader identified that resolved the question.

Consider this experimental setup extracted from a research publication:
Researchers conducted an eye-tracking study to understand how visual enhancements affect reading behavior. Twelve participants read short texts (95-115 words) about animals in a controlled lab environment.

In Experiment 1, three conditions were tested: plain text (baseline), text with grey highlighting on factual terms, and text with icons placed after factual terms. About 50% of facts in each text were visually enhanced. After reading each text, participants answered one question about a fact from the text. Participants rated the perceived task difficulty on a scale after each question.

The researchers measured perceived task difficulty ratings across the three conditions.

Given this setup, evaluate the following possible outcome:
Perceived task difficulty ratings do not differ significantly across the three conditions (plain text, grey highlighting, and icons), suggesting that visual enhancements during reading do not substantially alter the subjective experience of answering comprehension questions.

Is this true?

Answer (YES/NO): YES